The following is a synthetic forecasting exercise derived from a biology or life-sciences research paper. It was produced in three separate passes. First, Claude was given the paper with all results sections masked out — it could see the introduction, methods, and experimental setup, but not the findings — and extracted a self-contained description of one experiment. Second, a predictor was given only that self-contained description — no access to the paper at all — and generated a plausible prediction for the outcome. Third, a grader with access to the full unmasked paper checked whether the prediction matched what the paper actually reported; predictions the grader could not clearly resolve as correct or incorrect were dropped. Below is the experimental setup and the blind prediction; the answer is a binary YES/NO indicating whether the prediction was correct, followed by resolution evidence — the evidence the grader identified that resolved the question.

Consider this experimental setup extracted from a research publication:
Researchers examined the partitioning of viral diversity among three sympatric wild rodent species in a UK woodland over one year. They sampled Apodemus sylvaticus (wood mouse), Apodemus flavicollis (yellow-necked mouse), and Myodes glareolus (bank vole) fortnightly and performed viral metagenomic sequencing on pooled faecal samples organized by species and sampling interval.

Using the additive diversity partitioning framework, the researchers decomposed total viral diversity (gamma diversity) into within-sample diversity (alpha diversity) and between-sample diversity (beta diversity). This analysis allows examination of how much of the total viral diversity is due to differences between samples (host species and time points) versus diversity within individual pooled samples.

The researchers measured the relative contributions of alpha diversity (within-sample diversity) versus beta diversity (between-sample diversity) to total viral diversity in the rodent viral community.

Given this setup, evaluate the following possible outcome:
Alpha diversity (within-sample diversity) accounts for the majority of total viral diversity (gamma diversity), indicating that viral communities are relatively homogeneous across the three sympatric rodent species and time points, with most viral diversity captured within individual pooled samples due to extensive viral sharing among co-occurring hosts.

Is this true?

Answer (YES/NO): NO